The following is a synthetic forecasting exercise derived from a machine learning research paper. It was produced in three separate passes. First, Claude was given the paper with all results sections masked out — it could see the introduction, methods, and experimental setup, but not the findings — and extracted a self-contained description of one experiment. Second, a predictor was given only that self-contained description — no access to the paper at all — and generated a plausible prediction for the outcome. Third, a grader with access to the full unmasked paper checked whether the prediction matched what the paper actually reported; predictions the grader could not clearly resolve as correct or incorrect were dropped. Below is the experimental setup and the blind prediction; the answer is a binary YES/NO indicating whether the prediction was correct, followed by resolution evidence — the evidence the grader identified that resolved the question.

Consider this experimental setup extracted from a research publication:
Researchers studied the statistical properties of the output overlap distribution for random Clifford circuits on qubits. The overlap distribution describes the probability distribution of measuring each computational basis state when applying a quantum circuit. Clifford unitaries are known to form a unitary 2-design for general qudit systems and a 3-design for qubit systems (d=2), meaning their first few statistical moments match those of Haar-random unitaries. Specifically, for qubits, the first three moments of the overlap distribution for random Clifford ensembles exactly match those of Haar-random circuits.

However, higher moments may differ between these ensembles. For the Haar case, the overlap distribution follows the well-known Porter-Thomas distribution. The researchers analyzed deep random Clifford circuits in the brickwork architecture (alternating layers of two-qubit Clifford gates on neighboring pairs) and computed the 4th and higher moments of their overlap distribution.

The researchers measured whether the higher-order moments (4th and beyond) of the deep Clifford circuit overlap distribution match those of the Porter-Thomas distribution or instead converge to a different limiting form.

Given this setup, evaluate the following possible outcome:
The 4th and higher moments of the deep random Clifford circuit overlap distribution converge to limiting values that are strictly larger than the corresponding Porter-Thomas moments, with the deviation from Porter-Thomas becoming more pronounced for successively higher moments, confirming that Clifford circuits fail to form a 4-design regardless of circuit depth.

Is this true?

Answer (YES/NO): YES